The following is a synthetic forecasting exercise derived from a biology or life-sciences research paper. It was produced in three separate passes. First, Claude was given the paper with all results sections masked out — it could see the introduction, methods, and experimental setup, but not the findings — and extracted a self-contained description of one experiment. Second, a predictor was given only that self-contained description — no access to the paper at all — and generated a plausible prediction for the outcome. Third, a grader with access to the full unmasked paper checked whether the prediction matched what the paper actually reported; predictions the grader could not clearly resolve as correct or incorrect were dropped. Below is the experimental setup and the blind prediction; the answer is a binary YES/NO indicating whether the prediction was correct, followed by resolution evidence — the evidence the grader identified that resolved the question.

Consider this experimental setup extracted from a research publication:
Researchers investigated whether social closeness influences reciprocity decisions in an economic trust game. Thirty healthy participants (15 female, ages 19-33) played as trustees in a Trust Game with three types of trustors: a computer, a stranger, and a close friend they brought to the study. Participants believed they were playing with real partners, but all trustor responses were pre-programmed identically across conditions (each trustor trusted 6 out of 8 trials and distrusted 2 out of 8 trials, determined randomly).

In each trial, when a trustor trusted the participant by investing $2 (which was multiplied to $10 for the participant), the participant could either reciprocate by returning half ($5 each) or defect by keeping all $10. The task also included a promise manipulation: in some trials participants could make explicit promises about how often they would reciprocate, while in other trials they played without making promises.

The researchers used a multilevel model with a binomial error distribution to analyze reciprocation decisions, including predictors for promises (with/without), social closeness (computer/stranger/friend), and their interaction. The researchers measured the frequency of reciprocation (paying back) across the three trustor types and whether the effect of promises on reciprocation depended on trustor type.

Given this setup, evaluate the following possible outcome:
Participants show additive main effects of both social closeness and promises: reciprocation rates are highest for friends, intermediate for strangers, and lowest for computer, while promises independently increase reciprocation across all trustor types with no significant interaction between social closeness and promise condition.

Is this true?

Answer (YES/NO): NO